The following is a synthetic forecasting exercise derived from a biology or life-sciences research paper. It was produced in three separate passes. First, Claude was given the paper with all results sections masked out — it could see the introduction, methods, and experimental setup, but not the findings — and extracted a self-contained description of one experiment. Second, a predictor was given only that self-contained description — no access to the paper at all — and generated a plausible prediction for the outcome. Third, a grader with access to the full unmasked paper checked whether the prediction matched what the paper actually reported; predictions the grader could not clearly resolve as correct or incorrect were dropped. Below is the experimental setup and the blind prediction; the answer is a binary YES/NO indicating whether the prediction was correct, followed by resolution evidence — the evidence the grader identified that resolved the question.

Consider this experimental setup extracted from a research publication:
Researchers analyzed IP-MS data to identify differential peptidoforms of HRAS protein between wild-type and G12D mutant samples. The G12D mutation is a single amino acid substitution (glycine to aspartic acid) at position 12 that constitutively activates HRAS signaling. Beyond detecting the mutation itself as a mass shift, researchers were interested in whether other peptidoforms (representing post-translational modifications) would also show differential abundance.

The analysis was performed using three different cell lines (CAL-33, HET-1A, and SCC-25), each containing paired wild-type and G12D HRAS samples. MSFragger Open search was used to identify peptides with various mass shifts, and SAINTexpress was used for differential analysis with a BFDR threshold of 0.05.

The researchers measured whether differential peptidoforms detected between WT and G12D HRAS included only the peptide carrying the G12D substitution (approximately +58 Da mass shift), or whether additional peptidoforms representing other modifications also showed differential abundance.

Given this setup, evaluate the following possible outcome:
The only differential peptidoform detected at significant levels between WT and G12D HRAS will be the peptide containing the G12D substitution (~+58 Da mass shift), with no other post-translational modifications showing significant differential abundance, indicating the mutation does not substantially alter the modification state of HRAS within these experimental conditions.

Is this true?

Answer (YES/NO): NO